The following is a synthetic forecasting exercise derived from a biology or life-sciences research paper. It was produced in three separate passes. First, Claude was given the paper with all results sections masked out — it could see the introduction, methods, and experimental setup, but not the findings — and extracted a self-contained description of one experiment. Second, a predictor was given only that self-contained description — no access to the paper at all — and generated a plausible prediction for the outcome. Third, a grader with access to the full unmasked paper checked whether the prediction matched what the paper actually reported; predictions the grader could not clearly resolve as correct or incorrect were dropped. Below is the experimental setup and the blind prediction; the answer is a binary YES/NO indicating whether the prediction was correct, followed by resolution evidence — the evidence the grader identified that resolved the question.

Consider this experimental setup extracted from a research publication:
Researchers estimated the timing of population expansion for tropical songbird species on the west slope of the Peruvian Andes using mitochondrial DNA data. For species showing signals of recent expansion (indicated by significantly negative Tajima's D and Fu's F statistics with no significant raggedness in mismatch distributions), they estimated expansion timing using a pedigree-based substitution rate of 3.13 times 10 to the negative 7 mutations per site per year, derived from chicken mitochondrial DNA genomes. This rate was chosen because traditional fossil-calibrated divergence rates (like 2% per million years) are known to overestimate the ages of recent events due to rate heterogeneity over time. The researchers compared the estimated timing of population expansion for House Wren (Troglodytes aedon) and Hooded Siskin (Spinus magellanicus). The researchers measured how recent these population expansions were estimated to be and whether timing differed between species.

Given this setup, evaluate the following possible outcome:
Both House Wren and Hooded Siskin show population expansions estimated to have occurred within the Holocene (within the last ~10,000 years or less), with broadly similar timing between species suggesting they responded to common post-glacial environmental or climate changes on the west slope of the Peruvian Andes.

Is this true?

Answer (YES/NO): NO